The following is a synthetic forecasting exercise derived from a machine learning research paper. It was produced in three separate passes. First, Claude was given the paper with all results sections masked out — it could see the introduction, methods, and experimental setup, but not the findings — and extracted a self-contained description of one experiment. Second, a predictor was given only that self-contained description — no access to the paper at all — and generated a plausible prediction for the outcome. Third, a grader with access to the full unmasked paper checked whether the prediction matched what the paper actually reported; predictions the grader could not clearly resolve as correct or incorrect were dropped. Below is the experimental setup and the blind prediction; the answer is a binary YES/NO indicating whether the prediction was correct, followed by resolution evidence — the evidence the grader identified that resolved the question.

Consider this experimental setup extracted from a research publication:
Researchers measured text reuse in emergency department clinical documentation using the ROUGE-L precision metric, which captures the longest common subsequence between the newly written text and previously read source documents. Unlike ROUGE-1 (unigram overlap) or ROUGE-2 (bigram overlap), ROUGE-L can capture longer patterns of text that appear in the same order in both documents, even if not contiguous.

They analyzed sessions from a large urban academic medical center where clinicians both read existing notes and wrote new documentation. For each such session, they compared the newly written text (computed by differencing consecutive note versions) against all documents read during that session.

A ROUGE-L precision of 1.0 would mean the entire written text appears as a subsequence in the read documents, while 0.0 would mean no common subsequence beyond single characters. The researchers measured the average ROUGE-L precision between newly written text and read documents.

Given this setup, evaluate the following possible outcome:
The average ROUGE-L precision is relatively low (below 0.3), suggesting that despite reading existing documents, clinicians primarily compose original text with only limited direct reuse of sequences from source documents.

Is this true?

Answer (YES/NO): NO